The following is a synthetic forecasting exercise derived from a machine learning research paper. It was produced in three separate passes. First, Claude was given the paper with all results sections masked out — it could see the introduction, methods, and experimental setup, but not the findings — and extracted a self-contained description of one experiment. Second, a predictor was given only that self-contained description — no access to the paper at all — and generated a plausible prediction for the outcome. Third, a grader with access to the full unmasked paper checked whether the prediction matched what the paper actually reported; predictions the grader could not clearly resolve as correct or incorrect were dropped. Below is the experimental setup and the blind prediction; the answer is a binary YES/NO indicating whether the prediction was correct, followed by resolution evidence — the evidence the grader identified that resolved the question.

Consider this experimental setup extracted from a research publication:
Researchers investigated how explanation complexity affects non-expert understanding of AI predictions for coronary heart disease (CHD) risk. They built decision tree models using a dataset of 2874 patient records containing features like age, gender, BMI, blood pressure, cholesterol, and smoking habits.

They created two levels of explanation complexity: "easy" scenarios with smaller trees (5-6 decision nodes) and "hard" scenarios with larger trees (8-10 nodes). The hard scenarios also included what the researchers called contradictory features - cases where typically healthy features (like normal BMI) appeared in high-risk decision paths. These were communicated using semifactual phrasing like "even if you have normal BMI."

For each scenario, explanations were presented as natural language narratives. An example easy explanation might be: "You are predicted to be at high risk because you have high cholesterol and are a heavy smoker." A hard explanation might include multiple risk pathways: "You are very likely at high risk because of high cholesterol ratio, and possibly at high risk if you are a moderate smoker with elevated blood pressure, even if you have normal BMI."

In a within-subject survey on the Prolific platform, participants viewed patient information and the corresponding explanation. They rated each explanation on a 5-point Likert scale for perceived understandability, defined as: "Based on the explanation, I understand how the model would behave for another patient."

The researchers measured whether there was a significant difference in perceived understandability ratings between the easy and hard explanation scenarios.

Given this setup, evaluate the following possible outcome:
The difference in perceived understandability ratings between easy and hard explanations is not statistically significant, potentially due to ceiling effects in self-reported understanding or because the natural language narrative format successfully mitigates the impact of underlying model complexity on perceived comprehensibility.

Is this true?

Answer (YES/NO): YES